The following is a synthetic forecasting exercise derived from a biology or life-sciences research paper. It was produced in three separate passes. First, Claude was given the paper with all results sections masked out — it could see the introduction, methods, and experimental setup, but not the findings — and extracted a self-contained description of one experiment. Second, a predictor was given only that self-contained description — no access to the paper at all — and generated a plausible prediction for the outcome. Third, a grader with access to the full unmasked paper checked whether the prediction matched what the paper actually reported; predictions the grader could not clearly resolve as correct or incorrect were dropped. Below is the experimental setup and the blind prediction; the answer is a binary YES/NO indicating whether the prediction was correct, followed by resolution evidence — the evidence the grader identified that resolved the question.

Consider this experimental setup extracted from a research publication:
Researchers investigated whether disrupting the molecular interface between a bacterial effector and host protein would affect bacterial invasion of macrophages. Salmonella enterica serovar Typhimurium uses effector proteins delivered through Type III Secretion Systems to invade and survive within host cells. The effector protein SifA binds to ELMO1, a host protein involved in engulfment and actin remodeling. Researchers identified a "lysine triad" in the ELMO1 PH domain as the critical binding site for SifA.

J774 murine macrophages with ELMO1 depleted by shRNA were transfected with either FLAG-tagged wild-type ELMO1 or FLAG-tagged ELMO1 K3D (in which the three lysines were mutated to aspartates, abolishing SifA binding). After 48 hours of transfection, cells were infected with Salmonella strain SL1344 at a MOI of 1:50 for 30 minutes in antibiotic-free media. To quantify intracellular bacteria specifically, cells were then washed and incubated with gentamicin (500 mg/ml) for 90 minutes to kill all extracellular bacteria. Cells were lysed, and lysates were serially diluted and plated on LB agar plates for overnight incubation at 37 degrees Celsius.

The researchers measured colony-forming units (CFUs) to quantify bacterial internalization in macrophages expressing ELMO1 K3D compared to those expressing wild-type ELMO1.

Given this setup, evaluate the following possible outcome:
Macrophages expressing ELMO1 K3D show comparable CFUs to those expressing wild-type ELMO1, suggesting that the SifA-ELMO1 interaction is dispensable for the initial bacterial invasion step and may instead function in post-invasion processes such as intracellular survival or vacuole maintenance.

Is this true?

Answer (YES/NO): NO